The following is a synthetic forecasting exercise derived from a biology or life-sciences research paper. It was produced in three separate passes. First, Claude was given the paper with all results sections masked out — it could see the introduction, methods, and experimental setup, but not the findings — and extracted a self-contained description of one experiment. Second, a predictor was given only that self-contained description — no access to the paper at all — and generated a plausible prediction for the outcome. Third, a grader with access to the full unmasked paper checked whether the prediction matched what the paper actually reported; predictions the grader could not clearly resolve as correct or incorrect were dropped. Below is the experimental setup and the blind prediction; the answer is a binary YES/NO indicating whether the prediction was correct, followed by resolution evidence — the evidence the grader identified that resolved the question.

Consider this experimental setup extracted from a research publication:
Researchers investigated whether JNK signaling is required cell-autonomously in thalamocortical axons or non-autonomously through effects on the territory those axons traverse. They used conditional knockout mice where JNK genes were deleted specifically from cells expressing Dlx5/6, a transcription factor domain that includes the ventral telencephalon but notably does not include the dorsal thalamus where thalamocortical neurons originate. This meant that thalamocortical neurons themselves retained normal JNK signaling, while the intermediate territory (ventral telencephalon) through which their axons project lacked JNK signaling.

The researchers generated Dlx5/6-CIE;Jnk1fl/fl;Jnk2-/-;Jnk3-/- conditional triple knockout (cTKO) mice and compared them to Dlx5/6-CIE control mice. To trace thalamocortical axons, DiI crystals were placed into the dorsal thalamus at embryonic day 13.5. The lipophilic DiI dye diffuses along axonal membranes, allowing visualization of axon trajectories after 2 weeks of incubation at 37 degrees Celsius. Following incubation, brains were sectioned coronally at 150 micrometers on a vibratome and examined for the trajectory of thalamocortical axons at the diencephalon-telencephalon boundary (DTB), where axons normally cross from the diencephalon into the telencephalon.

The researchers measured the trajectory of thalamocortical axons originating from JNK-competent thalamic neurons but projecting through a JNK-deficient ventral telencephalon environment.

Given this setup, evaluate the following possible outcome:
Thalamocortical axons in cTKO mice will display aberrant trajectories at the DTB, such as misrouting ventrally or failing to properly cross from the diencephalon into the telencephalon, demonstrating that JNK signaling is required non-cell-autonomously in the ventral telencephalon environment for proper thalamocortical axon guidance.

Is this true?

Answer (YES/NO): YES